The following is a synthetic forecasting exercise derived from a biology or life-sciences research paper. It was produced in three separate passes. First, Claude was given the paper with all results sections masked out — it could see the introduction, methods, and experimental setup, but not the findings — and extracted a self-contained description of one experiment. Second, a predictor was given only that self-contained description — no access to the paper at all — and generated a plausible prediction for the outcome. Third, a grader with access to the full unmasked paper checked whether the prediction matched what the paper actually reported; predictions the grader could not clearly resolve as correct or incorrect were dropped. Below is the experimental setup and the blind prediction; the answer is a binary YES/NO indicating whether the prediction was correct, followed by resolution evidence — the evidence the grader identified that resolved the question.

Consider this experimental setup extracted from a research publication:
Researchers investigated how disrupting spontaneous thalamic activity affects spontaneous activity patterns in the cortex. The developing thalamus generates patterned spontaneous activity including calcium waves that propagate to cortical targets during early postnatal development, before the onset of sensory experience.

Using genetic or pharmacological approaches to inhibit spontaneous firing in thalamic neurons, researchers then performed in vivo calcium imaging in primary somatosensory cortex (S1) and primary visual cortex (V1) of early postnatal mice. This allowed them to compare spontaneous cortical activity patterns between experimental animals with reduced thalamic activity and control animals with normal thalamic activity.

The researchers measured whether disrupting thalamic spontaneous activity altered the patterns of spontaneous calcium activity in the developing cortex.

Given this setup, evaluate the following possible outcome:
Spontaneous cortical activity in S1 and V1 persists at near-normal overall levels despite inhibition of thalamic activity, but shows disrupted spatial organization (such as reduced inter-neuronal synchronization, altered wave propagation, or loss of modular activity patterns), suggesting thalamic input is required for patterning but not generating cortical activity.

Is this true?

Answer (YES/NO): NO